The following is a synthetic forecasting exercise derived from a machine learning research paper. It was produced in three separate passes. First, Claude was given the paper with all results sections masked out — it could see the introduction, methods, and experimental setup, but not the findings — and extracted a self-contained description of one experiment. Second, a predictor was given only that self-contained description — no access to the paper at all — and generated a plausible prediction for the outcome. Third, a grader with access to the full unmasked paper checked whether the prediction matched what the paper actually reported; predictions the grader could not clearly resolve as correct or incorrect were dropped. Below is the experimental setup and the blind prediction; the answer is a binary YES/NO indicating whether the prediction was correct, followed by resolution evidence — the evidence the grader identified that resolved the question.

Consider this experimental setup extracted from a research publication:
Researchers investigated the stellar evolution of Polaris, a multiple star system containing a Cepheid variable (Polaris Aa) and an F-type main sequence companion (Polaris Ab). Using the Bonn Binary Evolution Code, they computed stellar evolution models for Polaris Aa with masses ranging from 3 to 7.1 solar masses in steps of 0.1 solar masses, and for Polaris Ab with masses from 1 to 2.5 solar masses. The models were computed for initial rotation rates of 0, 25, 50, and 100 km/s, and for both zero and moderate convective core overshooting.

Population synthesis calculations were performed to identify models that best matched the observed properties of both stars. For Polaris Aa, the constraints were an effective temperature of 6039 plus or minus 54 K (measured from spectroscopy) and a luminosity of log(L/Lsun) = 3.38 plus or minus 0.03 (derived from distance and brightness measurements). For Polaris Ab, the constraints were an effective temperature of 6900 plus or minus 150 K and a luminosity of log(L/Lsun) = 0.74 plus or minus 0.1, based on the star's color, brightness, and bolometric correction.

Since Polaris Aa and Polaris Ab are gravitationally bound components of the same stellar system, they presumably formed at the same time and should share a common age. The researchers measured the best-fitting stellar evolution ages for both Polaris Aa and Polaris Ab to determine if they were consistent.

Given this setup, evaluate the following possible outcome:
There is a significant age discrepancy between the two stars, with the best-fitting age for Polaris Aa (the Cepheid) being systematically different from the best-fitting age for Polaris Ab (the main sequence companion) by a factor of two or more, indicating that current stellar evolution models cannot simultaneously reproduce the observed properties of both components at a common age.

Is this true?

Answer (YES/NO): YES